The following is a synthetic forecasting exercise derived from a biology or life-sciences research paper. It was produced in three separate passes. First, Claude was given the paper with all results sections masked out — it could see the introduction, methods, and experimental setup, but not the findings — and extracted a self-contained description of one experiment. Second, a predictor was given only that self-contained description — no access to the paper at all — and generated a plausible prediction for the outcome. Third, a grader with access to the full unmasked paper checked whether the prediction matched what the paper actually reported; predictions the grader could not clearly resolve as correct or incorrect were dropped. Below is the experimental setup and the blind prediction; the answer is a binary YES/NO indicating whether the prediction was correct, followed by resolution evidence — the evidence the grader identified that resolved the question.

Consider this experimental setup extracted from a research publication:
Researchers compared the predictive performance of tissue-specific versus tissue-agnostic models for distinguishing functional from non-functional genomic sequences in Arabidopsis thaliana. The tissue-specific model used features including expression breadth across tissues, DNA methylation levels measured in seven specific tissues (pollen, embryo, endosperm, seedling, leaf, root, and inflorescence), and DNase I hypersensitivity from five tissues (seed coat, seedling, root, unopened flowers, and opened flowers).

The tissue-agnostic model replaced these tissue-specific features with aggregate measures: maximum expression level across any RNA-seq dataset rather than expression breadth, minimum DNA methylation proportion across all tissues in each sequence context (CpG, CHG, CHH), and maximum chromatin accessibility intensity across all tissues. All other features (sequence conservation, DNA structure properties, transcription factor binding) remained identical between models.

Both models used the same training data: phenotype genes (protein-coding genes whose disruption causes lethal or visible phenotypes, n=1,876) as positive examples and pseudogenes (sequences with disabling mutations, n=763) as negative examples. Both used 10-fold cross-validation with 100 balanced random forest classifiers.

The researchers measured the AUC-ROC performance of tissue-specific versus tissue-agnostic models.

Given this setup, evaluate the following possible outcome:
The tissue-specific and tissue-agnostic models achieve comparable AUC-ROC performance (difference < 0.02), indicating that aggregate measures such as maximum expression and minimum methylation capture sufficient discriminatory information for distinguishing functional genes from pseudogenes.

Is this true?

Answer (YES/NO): YES